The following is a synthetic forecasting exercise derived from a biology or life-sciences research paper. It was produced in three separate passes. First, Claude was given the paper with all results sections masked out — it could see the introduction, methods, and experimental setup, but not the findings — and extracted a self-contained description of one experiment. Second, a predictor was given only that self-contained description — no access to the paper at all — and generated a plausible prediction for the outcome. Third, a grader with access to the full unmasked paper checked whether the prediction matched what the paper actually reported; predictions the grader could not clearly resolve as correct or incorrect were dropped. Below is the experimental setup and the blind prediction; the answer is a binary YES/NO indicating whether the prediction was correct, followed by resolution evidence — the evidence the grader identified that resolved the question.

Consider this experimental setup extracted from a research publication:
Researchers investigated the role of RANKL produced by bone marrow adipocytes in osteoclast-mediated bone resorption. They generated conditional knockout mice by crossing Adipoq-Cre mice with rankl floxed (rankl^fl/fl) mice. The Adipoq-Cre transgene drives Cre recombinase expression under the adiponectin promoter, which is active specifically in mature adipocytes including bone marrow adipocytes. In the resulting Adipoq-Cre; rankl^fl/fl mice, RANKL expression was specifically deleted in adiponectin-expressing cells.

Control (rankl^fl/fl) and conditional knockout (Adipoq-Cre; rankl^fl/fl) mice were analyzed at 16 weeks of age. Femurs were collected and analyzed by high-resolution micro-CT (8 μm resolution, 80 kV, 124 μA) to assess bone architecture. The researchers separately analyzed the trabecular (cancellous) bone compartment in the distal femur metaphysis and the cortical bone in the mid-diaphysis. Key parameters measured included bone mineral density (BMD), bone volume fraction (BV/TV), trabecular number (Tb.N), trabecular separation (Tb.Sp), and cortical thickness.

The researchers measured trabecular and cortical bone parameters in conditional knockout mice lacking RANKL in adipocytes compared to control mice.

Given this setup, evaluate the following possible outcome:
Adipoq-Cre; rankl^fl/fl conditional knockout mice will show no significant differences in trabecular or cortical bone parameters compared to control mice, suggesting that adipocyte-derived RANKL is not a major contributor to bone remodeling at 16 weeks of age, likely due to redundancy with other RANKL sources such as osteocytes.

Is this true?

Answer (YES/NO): NO